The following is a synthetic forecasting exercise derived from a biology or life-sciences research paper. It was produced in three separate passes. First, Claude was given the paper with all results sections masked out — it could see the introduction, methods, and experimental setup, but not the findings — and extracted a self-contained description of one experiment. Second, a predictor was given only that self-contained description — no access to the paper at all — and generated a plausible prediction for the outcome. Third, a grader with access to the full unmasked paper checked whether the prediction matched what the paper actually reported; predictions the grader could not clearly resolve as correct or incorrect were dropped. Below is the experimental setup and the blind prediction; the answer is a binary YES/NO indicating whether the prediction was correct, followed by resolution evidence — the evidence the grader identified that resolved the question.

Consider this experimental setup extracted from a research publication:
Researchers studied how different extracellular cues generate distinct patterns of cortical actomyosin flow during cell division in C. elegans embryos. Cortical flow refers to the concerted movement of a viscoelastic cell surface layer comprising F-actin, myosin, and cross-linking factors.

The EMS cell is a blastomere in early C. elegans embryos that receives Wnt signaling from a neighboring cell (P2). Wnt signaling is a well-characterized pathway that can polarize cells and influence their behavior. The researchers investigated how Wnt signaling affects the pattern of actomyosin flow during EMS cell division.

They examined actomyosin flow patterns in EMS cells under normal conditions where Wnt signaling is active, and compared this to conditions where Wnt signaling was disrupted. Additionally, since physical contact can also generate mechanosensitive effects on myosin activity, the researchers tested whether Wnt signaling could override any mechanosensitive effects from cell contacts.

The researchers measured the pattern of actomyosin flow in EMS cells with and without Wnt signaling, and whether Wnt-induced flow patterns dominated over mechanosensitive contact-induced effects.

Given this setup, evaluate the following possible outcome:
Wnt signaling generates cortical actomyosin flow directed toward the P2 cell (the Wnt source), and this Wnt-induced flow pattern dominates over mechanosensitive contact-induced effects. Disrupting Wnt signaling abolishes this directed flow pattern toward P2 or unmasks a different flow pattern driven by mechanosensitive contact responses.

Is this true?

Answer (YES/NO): YES